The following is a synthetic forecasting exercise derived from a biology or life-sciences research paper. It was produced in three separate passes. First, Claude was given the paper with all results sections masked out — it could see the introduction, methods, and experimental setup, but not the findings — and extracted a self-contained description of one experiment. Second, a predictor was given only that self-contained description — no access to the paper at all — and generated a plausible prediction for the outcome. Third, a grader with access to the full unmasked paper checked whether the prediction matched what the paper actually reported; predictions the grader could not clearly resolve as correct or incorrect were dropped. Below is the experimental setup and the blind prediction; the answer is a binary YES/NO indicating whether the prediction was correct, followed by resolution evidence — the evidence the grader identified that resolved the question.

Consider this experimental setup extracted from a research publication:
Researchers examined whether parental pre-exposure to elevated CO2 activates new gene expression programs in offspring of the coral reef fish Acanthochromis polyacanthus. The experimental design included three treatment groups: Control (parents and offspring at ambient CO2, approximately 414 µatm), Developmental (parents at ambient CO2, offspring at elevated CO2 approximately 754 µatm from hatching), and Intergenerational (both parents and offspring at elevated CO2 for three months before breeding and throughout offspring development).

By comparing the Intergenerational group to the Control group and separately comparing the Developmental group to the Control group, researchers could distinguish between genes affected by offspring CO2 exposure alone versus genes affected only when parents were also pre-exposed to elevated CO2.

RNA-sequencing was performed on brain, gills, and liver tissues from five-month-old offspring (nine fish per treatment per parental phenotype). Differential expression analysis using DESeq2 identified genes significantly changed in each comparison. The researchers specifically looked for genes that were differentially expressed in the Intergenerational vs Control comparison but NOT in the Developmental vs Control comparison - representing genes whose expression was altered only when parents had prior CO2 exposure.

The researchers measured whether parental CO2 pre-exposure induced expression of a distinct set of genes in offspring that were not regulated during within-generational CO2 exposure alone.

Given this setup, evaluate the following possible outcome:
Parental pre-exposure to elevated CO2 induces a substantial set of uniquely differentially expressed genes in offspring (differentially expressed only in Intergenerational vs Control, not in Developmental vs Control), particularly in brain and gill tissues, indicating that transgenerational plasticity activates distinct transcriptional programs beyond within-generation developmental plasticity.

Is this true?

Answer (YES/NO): NO